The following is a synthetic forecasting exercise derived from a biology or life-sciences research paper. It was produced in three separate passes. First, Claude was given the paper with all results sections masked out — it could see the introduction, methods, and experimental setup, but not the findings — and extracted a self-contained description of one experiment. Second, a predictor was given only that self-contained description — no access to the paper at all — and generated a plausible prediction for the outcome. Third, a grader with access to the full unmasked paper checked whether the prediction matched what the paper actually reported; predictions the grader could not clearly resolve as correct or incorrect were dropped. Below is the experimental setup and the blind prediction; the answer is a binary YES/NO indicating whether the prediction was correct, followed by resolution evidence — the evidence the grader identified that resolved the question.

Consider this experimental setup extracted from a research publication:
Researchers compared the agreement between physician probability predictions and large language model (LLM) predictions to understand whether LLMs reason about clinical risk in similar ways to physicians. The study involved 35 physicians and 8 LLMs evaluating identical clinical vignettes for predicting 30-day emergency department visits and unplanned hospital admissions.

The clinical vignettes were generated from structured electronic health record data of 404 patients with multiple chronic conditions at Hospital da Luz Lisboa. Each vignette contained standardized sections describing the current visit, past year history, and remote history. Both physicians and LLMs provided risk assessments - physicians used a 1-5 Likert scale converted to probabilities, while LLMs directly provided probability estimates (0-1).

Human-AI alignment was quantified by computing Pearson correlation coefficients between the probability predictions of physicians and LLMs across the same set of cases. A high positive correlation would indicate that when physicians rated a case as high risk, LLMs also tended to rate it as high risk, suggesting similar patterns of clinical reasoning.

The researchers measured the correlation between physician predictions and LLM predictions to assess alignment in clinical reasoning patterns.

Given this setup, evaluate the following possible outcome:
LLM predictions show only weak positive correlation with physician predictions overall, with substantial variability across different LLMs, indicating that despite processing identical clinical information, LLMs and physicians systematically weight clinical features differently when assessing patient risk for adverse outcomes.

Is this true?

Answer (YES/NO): NO